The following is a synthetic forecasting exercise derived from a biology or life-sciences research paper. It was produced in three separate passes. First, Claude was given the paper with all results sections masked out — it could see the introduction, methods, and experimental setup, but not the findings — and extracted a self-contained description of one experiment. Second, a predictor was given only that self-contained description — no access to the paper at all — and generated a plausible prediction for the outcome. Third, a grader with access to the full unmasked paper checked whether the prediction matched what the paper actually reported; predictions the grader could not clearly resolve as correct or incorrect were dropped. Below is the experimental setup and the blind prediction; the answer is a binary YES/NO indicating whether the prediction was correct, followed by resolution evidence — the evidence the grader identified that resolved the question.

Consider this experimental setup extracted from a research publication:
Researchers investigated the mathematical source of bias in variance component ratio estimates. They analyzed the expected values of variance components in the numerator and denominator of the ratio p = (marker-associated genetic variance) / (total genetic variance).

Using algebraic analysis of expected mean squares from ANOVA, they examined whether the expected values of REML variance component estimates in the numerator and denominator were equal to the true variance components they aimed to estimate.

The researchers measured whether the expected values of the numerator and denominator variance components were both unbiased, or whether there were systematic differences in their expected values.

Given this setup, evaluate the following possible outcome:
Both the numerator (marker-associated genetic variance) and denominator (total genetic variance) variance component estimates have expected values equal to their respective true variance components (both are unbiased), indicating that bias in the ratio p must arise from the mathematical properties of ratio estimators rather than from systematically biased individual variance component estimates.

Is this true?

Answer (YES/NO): NO